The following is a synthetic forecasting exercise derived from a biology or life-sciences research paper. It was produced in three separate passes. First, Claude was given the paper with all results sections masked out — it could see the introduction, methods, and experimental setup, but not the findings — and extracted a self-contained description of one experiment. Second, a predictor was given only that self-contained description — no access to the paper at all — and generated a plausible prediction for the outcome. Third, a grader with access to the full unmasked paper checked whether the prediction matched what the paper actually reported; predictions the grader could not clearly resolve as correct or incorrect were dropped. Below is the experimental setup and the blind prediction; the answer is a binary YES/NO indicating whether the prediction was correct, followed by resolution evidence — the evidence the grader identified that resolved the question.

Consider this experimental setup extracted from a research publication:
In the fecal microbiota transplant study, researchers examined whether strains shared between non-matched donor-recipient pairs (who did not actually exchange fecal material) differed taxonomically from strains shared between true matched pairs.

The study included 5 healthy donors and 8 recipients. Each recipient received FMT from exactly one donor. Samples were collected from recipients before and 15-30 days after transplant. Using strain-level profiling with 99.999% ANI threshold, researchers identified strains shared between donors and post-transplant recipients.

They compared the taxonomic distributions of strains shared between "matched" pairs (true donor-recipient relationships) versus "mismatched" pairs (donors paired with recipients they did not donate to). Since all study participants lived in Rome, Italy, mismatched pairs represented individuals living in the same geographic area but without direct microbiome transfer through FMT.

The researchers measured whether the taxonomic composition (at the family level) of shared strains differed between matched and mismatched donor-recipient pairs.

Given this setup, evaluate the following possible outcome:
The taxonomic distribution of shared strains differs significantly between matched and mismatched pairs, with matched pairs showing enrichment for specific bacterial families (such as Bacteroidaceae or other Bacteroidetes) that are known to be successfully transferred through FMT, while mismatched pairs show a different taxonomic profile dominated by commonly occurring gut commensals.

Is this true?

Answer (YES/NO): NO